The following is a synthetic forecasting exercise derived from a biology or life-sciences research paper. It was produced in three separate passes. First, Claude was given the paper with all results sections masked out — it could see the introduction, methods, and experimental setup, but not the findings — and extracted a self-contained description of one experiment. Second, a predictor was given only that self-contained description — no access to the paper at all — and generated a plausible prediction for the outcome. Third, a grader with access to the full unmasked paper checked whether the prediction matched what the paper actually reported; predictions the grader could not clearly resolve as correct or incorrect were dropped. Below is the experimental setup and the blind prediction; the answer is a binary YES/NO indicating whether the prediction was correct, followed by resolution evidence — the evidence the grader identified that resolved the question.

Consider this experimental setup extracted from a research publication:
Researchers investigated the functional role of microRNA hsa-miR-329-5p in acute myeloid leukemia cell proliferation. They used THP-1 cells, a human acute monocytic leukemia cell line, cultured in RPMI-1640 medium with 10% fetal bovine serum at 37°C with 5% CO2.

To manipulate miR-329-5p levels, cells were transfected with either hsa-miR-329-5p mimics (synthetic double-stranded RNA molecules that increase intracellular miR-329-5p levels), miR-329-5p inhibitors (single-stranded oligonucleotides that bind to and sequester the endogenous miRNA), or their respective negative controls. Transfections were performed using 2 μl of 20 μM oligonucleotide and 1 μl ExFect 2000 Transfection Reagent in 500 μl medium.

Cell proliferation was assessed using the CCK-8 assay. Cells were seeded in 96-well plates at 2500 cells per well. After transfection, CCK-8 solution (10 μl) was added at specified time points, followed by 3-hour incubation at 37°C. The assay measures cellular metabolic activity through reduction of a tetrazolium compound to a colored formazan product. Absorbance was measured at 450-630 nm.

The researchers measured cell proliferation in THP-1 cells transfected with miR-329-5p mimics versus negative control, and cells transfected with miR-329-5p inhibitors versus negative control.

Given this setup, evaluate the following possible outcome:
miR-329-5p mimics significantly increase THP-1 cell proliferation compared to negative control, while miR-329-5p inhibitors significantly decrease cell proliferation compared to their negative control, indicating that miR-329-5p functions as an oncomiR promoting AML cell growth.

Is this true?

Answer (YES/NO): NO